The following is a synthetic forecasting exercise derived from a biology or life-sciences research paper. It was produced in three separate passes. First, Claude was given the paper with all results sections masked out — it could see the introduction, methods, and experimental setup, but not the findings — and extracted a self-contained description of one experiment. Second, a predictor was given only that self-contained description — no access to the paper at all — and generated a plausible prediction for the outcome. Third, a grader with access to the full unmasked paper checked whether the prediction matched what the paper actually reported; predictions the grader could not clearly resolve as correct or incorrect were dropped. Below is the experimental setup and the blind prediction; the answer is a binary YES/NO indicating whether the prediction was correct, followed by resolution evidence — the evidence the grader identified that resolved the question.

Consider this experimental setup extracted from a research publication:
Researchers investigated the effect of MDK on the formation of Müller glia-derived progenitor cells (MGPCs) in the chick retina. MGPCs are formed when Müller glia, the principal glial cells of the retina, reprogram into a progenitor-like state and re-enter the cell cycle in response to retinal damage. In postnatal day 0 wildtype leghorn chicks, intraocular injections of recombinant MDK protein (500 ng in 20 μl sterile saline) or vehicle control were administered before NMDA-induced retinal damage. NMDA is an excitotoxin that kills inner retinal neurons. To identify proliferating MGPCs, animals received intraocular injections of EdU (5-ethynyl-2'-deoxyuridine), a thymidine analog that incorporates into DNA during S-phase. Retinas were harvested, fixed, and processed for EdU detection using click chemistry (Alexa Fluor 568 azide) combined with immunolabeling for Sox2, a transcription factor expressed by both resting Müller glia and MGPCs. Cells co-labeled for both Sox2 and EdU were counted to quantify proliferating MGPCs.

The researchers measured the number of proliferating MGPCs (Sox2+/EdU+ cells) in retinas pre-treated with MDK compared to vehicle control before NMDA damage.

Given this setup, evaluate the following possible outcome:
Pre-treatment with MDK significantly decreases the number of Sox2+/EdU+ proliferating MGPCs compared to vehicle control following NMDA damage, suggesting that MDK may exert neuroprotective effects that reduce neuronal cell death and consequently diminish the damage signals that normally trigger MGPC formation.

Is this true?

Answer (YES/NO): YES